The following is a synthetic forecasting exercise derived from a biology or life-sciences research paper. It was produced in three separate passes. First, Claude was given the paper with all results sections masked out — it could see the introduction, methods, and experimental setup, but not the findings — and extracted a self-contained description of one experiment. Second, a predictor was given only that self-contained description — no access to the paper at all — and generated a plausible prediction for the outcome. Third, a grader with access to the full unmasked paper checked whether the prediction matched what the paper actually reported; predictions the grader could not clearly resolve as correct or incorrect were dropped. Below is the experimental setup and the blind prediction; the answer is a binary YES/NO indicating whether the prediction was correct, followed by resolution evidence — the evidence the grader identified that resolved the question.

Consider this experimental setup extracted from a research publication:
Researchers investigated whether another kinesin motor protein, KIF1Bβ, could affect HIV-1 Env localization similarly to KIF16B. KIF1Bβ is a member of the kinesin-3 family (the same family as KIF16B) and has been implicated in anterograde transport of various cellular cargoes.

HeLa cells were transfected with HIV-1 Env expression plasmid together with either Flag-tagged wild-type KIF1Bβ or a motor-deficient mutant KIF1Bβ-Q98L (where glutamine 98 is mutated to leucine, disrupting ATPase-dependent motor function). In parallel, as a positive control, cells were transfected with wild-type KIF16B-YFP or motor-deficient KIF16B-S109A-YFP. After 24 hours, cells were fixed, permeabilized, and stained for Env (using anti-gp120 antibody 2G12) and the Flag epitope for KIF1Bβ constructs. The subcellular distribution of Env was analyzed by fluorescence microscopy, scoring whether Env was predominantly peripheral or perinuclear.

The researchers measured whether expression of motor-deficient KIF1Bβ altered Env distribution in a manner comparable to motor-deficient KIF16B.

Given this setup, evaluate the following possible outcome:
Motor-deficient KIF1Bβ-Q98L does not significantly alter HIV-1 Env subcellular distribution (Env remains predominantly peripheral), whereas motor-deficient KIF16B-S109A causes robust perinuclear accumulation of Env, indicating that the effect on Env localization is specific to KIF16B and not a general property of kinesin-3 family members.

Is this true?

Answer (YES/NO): YES